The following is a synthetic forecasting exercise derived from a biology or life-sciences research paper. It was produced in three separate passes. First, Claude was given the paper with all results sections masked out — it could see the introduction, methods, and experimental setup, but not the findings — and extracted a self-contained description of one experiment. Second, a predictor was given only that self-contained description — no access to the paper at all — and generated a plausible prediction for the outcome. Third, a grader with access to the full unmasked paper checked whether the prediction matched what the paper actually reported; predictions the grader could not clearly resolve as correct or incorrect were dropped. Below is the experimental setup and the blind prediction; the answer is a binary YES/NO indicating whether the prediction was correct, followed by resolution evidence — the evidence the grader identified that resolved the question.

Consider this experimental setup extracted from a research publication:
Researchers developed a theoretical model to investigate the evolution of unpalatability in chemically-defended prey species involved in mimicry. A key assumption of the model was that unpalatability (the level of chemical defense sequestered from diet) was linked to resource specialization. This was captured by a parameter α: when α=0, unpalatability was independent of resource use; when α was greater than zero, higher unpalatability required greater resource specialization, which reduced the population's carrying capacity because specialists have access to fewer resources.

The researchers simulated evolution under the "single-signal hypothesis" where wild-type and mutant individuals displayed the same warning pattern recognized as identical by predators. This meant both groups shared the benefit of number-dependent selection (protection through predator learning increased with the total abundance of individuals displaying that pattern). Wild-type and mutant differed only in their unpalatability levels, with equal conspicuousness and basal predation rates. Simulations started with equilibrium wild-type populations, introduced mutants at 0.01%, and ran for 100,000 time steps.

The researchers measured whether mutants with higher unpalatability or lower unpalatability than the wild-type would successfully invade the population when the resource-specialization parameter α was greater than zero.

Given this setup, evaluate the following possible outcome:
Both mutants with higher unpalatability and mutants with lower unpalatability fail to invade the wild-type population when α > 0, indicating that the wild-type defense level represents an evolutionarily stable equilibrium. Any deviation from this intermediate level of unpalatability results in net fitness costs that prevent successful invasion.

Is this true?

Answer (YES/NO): NO